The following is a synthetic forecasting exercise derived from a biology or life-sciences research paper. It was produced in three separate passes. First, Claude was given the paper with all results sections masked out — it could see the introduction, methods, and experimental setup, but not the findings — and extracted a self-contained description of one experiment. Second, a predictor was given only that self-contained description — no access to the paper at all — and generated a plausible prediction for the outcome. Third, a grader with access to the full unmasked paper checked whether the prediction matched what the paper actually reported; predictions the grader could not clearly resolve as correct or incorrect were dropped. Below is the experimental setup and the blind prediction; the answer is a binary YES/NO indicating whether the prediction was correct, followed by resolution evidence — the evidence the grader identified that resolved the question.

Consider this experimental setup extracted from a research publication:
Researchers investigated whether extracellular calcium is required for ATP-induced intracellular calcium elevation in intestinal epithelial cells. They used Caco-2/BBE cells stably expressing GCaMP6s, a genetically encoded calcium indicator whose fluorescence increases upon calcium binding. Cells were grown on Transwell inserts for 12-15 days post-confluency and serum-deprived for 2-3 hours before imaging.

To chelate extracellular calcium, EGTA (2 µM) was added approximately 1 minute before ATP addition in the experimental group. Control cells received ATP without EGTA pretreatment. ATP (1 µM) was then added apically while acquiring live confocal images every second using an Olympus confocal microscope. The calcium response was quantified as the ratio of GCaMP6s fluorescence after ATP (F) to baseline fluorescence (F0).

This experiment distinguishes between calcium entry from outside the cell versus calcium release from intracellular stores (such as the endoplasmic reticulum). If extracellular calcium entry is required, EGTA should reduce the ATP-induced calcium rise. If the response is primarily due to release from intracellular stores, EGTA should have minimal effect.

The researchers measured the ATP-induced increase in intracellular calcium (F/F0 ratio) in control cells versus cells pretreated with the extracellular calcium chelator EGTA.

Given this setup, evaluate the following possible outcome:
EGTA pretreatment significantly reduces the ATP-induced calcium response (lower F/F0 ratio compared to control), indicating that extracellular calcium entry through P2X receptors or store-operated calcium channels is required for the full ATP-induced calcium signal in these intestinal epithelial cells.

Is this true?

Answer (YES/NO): NO